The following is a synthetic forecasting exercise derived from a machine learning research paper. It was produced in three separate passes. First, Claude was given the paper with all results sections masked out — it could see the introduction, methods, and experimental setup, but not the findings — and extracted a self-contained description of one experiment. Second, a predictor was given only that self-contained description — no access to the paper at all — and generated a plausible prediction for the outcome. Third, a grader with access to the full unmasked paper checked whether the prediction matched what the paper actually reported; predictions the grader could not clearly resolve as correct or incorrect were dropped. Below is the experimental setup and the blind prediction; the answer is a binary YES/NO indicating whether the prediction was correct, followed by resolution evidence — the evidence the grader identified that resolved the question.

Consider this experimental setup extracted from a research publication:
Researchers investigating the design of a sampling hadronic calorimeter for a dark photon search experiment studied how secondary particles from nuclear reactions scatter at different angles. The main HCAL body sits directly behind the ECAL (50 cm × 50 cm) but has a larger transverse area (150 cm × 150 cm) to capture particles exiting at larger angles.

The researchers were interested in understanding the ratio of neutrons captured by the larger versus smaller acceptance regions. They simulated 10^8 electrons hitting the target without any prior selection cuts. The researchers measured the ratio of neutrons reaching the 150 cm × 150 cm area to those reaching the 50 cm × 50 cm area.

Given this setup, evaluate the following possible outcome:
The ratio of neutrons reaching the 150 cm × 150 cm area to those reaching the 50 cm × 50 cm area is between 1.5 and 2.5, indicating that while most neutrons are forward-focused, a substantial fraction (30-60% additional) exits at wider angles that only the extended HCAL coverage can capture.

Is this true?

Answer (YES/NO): NO